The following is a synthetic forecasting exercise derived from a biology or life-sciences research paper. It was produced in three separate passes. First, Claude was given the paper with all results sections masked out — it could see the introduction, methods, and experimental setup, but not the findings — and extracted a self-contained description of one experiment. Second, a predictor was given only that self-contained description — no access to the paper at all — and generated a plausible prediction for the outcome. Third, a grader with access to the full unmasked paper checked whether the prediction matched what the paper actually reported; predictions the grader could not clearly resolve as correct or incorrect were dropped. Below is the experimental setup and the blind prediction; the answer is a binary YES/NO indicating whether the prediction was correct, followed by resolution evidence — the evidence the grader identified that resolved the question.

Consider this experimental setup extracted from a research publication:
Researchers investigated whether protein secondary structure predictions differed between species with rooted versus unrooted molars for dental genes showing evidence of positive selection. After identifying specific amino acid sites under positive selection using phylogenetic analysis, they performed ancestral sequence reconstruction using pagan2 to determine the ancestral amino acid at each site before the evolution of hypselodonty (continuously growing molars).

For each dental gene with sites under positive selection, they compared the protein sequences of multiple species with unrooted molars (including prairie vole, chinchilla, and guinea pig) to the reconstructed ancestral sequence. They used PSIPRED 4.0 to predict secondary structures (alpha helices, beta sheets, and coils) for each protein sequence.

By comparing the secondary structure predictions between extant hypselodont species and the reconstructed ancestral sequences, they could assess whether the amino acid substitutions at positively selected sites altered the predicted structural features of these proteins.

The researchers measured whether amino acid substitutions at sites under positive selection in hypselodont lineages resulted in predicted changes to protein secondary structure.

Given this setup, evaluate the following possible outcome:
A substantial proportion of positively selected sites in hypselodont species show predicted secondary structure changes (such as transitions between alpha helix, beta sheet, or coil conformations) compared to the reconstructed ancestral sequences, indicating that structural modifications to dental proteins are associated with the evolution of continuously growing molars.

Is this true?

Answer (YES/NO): NO